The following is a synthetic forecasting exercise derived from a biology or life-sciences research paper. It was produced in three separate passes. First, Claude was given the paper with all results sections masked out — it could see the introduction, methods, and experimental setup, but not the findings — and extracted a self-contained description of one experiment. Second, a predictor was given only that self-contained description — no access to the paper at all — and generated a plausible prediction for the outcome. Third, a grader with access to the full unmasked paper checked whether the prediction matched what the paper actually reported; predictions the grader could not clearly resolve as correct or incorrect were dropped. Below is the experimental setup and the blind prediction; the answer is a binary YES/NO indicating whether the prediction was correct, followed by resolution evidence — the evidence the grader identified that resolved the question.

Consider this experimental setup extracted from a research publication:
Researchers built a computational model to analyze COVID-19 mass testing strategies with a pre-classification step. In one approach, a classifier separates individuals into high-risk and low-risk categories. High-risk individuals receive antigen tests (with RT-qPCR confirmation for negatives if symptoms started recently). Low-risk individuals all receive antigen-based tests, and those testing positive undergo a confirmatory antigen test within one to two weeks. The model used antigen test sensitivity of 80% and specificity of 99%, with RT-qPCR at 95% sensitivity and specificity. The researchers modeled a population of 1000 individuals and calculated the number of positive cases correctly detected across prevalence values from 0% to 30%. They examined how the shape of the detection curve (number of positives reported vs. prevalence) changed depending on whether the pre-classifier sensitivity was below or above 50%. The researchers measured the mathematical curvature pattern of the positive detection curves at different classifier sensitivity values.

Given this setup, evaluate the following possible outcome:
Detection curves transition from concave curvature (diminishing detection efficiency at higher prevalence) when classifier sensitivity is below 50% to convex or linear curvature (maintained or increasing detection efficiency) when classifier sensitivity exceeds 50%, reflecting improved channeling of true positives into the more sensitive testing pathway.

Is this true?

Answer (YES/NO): NO